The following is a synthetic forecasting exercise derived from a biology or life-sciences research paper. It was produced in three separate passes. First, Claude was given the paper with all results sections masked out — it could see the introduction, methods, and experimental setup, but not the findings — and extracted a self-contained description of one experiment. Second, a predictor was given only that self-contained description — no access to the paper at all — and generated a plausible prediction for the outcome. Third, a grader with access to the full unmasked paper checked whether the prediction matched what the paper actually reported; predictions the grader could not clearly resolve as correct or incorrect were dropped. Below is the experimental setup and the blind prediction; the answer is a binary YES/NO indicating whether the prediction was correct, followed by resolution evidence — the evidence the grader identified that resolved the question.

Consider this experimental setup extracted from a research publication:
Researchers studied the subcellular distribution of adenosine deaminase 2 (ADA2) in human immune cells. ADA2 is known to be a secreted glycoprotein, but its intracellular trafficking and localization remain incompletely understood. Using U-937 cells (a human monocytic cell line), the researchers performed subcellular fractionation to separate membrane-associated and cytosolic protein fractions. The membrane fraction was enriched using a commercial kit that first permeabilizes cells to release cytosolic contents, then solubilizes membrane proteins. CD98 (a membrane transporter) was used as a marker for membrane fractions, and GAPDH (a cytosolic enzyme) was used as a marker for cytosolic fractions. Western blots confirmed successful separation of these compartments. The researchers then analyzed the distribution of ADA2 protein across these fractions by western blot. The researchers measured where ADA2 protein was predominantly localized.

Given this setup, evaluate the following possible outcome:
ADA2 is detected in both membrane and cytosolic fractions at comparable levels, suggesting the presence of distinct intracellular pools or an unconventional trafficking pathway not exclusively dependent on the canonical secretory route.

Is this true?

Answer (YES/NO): NO